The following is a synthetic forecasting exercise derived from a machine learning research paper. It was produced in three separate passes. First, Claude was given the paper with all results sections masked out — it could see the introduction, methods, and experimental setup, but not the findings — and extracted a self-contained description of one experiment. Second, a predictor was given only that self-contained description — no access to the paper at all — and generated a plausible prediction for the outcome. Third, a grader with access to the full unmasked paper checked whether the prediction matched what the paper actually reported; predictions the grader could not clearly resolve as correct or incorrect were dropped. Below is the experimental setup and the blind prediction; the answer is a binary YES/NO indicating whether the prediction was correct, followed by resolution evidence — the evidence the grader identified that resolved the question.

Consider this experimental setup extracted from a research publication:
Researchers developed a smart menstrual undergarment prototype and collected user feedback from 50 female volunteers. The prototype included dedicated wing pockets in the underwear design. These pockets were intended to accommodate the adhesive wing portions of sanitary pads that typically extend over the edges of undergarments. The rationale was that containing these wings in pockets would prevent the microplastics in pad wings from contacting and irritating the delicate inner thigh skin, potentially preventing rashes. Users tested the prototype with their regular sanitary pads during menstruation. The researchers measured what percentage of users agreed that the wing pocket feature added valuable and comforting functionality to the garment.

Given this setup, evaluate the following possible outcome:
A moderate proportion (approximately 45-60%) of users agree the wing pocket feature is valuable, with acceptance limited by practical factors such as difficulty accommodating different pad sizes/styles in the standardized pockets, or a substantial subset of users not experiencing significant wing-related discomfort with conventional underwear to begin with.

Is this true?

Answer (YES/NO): NO